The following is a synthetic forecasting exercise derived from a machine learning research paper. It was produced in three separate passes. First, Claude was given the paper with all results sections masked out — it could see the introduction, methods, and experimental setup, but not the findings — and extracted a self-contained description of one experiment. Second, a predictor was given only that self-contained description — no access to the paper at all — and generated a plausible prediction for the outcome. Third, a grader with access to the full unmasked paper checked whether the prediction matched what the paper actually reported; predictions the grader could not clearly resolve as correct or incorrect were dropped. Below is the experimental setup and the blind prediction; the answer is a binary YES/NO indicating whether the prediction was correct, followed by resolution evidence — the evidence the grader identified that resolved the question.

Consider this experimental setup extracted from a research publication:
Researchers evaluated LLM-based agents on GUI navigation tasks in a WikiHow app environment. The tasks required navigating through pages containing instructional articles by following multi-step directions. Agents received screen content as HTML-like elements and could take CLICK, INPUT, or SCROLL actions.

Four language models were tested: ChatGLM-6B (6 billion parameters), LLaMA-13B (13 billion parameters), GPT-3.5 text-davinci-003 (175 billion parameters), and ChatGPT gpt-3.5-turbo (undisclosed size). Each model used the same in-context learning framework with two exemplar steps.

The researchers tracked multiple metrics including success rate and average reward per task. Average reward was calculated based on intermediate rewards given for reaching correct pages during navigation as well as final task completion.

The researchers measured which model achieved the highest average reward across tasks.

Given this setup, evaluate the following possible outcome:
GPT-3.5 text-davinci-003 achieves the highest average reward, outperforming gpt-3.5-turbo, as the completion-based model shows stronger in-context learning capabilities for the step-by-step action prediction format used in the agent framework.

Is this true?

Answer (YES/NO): NO